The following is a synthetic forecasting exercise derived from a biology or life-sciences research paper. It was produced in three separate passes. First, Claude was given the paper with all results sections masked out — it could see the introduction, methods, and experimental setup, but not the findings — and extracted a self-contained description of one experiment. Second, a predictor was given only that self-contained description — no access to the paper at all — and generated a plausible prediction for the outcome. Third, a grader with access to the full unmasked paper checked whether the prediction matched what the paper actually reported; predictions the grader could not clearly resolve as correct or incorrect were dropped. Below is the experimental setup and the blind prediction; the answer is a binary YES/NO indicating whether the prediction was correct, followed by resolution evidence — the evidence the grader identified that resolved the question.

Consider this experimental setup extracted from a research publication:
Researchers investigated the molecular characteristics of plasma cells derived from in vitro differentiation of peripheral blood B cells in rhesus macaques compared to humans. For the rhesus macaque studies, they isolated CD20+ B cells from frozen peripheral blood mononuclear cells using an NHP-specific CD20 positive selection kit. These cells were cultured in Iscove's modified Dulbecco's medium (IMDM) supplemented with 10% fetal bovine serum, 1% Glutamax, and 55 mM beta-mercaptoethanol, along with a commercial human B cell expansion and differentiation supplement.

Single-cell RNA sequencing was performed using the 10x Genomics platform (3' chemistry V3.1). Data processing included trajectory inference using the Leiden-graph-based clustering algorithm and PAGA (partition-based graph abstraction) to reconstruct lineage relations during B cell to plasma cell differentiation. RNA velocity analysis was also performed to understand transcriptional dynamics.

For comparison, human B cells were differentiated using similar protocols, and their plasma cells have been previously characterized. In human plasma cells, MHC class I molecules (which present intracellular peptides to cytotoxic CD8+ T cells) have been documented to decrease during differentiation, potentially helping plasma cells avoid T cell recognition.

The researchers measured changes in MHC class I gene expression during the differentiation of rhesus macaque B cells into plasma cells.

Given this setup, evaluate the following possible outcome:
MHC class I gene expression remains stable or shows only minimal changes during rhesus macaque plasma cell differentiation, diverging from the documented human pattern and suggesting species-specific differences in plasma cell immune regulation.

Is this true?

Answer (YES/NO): NO